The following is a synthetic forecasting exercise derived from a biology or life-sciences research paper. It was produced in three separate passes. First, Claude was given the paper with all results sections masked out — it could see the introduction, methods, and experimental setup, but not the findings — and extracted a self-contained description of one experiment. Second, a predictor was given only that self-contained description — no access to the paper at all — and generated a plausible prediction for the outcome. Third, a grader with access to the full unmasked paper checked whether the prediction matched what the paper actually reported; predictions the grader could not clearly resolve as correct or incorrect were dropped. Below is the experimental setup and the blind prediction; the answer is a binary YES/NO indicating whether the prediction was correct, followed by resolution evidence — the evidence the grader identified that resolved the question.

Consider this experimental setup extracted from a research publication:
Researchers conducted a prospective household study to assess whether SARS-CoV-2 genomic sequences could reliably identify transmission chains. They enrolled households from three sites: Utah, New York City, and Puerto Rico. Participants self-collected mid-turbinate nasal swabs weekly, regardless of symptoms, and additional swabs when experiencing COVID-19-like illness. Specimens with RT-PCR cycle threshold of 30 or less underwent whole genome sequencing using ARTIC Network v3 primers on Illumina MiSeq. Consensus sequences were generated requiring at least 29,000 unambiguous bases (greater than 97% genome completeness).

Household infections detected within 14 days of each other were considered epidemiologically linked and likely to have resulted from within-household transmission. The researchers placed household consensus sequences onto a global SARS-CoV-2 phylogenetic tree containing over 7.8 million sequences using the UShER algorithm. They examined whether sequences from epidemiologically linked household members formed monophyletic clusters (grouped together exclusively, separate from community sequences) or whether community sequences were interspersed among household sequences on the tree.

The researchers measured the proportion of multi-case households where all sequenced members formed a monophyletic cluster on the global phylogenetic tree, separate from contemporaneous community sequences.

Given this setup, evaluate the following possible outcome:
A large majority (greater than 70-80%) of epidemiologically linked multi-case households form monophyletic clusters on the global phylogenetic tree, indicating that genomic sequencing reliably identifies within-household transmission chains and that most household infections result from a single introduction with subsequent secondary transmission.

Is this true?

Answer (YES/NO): NO